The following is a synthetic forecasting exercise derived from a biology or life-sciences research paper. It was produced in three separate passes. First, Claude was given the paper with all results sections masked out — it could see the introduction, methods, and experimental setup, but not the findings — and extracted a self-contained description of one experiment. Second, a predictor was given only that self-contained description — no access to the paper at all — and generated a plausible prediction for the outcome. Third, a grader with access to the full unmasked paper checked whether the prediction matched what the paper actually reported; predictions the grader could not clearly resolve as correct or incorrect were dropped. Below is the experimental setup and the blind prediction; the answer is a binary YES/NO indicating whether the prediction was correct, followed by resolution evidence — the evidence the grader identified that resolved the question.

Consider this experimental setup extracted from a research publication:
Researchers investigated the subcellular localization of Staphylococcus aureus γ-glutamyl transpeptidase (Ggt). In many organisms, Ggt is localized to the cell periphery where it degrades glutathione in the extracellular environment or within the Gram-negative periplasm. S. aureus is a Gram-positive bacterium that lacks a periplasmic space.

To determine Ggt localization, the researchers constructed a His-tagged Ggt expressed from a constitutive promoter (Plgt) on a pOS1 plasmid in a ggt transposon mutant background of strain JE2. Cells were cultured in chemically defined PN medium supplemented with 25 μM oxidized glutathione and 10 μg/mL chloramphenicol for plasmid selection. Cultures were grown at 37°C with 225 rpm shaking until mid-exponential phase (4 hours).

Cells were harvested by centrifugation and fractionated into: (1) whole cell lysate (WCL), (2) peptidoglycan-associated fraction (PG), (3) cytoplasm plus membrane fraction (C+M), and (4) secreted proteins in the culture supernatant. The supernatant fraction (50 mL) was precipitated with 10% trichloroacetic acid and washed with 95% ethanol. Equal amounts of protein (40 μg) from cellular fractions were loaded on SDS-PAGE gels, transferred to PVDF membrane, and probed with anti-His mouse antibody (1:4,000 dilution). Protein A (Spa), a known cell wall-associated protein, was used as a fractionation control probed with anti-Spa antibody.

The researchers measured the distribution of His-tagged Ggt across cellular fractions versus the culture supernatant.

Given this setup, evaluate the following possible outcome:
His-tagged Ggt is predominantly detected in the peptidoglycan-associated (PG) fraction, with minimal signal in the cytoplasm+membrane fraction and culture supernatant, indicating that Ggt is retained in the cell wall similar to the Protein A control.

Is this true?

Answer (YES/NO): NO